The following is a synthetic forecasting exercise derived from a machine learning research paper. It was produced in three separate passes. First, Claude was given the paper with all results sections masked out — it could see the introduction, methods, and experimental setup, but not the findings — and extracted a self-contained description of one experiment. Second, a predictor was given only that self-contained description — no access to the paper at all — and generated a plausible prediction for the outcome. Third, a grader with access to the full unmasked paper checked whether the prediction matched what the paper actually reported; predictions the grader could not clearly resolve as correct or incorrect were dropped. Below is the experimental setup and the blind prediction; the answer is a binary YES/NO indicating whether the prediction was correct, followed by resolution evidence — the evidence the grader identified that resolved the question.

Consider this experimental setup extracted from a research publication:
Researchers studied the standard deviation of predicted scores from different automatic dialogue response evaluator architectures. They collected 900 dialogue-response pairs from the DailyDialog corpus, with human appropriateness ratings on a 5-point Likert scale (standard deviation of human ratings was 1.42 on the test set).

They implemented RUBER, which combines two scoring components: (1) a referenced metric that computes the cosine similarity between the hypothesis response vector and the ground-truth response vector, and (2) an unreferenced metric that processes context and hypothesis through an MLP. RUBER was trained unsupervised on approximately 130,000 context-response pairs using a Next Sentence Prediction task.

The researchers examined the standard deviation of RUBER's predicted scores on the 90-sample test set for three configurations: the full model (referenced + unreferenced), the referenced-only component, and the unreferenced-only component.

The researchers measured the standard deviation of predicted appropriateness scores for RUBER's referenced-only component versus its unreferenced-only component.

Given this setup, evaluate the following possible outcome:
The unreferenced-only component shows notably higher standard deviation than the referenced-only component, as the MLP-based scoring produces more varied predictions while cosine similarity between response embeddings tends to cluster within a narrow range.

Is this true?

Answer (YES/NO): YES